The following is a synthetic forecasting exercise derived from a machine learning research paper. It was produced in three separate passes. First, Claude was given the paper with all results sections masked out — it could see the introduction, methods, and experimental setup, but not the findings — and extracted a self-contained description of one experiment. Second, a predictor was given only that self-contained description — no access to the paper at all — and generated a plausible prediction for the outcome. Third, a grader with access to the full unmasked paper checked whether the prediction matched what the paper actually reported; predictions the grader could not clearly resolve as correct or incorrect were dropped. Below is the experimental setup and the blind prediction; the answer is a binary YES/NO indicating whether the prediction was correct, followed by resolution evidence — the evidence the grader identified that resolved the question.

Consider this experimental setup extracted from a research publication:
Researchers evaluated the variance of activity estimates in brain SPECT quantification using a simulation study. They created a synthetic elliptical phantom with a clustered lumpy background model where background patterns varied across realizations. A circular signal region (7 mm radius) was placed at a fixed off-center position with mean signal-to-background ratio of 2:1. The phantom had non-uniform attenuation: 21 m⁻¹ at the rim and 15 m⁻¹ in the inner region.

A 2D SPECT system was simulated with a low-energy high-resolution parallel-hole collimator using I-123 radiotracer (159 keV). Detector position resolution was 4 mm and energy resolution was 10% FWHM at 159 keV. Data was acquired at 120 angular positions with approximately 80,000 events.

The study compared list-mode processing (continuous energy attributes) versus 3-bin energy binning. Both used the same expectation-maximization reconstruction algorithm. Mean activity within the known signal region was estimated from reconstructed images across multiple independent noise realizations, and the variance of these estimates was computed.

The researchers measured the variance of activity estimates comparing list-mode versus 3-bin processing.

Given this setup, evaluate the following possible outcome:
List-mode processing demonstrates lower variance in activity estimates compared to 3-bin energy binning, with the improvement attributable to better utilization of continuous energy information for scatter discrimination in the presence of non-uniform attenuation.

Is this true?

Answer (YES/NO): NO